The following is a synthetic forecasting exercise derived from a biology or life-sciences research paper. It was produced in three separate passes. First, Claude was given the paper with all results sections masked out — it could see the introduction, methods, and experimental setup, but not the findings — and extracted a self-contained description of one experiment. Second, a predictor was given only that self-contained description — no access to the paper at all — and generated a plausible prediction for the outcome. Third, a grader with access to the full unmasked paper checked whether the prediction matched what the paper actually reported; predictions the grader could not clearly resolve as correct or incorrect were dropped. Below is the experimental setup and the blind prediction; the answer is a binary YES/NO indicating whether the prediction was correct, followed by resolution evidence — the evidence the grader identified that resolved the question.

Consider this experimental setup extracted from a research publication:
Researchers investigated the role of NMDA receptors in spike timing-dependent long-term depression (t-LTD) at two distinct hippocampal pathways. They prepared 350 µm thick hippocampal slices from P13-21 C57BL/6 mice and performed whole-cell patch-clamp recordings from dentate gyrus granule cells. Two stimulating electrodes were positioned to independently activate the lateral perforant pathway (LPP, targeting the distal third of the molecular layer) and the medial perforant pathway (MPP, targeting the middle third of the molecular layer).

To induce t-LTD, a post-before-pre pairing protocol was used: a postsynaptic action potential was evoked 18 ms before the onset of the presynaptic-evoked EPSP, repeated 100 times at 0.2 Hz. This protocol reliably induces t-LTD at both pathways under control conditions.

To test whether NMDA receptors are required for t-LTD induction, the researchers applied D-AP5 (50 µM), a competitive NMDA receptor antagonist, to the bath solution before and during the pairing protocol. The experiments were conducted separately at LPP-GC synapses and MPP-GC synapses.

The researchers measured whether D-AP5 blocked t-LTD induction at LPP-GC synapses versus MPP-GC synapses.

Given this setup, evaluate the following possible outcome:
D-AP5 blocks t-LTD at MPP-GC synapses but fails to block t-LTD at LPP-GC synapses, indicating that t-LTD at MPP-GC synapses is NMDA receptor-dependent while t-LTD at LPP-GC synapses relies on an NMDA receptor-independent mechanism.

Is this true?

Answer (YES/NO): YES